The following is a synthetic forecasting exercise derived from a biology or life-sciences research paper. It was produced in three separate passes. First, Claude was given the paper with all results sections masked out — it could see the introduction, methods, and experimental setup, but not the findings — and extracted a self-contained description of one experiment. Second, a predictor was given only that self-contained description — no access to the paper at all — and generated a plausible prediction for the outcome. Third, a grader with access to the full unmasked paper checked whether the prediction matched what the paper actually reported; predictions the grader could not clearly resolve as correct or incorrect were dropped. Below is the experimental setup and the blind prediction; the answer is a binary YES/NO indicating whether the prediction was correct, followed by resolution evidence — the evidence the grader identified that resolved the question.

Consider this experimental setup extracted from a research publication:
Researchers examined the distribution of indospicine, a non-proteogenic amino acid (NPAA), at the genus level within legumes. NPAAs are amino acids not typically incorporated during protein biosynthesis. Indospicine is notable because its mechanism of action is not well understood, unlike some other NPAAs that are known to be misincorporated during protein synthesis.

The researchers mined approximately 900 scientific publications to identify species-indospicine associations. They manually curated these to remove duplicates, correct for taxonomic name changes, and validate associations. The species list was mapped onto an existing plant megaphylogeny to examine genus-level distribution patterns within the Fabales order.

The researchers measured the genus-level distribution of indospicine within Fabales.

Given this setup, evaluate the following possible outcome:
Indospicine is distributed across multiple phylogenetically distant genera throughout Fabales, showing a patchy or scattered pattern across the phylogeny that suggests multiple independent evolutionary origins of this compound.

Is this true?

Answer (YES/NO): NO